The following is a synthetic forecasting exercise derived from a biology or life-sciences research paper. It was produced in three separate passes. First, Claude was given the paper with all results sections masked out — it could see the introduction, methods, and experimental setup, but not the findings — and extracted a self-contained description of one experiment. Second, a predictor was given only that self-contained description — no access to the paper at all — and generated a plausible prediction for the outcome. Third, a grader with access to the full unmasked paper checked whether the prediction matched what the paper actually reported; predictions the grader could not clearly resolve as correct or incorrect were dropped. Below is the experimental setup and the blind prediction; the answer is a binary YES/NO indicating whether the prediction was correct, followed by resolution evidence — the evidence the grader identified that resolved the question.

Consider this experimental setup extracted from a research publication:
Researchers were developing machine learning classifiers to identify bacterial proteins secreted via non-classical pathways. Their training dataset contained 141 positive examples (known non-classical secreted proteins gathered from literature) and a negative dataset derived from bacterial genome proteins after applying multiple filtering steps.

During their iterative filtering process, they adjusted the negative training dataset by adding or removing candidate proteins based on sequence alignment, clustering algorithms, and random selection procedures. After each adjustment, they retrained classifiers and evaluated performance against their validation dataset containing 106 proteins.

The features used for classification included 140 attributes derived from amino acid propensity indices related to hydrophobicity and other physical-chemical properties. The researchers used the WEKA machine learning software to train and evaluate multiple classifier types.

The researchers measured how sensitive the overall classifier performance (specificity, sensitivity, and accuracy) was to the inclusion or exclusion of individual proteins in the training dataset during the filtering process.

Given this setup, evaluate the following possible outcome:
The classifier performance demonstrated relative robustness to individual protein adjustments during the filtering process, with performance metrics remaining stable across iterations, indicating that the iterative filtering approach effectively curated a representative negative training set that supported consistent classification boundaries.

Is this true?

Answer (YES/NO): NO